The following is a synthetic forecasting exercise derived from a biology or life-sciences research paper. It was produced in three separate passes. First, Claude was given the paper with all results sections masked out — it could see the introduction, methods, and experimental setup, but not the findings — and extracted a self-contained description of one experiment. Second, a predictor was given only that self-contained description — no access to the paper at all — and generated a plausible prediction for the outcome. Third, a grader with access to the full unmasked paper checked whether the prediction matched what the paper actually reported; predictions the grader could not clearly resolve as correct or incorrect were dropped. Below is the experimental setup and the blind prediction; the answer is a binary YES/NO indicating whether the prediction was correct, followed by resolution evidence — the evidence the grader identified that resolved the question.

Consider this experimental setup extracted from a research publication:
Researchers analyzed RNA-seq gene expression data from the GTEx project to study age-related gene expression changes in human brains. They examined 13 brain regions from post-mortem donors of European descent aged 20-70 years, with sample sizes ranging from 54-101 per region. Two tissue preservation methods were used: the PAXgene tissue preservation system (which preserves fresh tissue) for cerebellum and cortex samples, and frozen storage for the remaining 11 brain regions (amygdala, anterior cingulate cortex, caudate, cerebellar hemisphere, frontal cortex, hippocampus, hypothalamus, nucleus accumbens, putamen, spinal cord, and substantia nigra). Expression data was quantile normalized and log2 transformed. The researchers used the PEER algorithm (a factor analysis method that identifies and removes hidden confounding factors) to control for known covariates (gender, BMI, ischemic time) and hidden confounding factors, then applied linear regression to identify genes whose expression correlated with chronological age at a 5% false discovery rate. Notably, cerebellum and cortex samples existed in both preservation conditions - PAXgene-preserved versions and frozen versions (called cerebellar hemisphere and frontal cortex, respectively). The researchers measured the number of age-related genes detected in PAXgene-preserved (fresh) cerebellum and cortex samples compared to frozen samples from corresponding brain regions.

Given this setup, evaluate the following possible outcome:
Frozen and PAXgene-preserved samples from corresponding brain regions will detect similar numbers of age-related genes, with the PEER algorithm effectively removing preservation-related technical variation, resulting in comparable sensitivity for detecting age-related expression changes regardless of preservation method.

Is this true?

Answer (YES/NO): NO